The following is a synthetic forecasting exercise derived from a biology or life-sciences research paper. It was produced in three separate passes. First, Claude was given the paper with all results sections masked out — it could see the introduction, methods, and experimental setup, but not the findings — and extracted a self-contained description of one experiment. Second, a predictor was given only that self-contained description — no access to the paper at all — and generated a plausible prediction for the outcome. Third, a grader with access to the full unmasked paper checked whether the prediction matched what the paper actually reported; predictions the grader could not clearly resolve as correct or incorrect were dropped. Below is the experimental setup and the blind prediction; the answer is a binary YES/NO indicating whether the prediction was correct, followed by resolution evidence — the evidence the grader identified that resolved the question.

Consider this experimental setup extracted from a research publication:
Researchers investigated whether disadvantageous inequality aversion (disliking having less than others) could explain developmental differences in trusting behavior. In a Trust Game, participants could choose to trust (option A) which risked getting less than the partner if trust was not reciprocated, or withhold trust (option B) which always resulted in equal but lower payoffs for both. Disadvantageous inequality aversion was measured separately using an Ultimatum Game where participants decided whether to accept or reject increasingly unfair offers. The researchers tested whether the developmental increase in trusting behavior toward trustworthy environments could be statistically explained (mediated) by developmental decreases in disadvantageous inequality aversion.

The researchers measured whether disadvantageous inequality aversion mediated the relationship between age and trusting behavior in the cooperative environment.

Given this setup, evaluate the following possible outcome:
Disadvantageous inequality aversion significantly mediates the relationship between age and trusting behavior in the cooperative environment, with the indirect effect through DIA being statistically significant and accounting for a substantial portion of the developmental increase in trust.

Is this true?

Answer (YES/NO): YES